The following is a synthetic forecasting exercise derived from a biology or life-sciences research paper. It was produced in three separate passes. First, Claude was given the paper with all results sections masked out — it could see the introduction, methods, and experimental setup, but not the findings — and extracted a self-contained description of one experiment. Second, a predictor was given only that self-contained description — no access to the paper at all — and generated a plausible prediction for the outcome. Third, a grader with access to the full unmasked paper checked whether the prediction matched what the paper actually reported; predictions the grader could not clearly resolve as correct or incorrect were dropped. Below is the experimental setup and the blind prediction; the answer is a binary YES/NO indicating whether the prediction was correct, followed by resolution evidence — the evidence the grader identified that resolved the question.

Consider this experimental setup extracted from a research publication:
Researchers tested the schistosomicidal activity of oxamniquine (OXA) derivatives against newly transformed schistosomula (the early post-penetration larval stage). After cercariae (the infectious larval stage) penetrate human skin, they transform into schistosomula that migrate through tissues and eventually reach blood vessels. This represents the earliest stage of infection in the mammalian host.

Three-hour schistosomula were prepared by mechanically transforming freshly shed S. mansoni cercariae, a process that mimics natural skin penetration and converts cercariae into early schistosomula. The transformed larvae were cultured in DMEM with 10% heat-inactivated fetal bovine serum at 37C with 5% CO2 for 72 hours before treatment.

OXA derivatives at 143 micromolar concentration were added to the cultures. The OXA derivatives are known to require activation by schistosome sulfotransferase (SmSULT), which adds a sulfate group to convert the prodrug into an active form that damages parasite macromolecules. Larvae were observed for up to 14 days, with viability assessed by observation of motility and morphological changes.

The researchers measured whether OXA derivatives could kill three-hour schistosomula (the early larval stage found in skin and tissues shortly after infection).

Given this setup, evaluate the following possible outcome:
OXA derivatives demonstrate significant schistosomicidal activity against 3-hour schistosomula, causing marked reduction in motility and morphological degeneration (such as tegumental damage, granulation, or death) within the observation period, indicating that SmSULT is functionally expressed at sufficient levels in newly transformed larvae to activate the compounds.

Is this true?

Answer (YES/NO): YES